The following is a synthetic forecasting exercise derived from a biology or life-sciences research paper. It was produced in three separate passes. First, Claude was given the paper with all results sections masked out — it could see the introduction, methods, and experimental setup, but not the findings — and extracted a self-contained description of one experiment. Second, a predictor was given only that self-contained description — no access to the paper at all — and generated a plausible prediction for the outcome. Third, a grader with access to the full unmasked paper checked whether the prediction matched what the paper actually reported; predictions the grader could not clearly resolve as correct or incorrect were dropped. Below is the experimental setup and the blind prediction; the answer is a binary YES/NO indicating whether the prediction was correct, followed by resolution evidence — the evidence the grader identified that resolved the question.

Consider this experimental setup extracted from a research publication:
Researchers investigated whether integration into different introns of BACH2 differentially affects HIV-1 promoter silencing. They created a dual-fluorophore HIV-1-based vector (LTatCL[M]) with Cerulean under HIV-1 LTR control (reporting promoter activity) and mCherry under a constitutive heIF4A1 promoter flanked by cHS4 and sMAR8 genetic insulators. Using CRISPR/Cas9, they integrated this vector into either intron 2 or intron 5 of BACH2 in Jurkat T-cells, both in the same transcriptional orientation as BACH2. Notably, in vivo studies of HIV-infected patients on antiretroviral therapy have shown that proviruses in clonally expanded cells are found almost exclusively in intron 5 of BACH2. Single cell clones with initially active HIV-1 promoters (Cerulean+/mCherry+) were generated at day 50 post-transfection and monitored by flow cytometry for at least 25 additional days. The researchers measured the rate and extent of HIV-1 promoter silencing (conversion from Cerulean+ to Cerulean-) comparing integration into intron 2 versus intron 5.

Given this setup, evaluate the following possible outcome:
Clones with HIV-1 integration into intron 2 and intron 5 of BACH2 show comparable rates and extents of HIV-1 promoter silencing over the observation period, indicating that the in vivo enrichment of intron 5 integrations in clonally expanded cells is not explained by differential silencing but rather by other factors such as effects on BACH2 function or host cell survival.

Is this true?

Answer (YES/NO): YES